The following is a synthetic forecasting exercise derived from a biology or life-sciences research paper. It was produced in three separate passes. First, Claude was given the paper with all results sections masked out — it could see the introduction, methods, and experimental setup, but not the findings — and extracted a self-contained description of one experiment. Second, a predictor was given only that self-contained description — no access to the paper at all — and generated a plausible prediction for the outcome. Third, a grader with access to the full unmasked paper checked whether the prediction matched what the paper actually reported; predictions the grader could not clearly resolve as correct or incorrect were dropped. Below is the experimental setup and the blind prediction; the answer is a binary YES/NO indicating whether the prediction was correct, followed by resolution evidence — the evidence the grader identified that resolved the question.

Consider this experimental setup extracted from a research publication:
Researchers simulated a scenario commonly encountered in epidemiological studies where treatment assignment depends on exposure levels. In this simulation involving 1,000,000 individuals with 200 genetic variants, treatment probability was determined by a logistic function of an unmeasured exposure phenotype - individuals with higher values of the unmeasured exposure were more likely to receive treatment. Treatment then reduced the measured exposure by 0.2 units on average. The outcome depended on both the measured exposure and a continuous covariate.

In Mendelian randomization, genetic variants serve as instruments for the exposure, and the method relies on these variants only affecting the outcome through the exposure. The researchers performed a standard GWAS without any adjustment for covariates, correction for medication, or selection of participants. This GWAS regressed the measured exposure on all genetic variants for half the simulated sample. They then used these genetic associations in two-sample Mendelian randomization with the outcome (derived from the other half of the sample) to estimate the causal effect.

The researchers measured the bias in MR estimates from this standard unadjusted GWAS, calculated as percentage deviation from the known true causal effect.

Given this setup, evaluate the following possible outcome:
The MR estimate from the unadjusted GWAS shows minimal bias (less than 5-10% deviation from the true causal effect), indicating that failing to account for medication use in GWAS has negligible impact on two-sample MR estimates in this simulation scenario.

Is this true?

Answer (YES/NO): YES